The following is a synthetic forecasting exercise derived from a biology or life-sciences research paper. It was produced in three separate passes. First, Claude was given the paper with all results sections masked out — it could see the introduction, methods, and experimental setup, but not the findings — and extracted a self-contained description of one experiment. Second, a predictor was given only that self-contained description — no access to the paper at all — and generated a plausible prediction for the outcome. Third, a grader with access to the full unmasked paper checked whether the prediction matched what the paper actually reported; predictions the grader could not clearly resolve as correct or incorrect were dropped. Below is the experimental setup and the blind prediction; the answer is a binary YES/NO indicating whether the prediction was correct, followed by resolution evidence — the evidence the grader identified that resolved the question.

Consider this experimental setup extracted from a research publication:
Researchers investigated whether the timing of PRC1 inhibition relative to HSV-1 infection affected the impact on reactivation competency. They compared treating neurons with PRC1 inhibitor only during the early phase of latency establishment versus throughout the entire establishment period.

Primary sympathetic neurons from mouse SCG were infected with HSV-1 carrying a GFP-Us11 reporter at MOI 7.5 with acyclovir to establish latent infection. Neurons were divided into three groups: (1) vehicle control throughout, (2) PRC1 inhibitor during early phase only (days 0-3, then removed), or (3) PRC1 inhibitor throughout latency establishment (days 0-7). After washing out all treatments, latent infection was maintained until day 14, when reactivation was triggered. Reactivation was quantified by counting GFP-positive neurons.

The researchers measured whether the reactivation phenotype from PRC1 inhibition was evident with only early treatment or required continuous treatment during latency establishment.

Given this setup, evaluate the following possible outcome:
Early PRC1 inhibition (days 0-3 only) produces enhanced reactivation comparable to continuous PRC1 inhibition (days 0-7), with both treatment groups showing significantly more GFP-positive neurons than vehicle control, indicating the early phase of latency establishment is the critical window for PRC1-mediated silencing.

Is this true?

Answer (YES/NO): NO